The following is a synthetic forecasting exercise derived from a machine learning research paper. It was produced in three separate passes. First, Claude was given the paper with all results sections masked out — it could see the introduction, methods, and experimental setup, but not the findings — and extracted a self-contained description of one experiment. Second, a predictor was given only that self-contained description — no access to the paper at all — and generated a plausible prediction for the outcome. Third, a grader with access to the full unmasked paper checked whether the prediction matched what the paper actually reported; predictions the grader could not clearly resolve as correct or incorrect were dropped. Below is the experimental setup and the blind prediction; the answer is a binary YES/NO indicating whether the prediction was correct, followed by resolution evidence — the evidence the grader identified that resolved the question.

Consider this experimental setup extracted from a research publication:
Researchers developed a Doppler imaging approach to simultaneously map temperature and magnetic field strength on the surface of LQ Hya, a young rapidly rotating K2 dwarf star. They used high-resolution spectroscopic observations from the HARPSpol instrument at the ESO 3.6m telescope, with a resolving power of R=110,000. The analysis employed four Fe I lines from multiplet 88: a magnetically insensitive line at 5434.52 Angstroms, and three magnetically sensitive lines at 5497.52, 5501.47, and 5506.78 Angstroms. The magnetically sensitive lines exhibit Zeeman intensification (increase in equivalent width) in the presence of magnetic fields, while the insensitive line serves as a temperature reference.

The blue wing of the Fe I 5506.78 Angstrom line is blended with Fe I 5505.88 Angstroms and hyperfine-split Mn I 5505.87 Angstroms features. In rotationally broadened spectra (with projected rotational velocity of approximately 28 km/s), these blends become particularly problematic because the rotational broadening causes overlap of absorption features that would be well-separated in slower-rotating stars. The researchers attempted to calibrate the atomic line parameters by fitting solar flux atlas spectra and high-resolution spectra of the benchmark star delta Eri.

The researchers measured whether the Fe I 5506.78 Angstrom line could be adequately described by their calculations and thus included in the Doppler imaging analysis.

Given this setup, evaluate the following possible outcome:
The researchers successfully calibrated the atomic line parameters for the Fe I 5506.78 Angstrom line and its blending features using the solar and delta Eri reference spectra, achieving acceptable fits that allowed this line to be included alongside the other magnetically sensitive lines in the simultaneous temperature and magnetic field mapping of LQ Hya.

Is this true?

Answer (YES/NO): NO